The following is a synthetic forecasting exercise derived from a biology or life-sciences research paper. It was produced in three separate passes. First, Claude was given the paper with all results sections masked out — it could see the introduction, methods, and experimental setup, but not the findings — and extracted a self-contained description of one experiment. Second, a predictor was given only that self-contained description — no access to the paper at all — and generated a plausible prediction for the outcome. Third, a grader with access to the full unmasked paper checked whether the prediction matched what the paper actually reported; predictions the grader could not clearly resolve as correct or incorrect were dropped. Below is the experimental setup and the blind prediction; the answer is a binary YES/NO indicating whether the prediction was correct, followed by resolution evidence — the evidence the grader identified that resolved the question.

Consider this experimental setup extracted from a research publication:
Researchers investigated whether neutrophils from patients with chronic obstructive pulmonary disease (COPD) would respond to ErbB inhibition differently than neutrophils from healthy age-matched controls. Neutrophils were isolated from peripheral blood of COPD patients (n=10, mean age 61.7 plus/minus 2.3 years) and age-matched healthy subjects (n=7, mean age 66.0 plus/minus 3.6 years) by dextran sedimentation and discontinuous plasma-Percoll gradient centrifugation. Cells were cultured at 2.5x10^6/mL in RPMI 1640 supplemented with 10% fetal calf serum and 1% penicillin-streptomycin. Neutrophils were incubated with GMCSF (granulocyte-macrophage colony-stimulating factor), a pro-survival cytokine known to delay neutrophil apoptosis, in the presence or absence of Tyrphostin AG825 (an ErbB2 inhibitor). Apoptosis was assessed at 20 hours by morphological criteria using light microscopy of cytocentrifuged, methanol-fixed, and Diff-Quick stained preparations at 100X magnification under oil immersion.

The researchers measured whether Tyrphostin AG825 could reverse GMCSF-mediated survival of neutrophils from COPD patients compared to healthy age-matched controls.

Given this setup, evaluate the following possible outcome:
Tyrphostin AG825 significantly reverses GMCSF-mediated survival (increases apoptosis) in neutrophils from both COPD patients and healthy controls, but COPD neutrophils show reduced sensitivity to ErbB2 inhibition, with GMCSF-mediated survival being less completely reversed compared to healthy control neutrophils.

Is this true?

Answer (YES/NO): NO